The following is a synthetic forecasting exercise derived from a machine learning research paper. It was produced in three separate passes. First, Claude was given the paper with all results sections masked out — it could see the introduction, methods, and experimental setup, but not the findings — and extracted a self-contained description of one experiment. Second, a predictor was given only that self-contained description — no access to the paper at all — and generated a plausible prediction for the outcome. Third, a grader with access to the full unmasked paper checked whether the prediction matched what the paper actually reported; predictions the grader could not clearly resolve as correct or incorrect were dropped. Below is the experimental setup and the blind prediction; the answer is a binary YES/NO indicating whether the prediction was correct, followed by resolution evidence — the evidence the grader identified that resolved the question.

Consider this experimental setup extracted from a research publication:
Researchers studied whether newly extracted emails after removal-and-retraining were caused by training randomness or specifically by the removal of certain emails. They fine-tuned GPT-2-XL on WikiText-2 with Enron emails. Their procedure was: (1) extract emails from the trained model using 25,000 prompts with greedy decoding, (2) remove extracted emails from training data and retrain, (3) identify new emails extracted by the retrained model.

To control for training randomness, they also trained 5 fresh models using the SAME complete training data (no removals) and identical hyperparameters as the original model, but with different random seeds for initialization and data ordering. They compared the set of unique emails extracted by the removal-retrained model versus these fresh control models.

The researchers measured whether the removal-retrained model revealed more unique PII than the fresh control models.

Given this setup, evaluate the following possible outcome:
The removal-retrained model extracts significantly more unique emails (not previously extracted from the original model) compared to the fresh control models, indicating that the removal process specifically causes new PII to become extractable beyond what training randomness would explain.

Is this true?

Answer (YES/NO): YES